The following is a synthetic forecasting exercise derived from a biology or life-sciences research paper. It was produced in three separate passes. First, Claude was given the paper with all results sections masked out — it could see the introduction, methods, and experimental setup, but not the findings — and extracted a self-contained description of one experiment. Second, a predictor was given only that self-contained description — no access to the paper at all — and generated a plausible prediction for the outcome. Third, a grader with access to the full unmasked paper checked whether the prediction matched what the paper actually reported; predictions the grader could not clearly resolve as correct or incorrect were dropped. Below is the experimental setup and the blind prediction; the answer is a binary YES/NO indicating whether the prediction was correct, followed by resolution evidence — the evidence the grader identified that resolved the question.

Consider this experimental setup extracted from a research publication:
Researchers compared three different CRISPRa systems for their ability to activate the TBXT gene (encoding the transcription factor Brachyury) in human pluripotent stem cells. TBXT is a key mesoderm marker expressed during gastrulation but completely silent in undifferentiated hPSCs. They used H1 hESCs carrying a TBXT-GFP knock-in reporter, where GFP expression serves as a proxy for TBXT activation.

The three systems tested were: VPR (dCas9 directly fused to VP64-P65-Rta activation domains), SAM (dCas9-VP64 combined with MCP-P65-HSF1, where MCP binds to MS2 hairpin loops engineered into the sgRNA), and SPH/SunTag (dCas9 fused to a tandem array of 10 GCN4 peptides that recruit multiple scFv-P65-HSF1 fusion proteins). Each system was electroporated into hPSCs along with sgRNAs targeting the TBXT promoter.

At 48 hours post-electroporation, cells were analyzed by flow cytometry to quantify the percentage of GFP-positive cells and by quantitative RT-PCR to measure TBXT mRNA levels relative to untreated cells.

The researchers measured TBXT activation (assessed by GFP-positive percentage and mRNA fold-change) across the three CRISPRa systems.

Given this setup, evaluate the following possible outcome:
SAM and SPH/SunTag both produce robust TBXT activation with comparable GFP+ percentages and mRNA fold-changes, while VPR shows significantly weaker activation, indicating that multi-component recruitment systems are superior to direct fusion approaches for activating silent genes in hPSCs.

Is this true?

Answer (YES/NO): NO